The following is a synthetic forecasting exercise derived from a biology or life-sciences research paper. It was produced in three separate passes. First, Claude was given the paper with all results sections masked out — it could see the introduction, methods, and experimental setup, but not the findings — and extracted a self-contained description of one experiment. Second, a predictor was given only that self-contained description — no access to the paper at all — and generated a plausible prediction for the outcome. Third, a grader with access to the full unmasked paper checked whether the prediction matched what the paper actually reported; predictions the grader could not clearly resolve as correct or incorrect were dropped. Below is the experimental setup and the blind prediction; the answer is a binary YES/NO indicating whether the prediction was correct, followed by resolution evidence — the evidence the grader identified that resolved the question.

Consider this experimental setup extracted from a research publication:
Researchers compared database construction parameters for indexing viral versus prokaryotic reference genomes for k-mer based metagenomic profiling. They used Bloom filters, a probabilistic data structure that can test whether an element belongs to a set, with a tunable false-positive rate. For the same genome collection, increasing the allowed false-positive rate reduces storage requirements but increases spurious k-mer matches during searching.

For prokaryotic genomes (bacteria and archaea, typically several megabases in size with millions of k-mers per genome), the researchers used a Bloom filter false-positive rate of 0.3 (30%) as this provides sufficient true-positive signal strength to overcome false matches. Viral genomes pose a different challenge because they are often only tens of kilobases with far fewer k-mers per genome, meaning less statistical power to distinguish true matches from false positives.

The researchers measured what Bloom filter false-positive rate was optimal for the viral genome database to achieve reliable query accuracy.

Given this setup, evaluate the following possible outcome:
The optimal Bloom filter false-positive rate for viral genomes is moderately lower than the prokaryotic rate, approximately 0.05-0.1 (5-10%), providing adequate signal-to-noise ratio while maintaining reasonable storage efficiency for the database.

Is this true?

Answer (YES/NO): YES